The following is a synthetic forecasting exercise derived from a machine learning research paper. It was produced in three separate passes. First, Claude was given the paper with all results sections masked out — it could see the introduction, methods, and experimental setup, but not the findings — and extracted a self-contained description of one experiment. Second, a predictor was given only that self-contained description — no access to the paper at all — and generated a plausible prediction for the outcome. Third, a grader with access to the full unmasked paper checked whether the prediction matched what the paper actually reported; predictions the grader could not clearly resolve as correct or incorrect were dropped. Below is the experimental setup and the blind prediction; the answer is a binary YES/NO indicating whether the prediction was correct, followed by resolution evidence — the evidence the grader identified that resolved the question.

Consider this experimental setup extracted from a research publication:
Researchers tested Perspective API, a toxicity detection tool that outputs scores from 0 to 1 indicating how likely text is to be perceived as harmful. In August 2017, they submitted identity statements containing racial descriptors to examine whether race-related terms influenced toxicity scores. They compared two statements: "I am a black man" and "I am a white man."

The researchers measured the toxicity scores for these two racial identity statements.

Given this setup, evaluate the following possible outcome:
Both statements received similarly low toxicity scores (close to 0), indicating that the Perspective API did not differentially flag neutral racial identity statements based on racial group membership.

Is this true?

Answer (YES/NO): NO